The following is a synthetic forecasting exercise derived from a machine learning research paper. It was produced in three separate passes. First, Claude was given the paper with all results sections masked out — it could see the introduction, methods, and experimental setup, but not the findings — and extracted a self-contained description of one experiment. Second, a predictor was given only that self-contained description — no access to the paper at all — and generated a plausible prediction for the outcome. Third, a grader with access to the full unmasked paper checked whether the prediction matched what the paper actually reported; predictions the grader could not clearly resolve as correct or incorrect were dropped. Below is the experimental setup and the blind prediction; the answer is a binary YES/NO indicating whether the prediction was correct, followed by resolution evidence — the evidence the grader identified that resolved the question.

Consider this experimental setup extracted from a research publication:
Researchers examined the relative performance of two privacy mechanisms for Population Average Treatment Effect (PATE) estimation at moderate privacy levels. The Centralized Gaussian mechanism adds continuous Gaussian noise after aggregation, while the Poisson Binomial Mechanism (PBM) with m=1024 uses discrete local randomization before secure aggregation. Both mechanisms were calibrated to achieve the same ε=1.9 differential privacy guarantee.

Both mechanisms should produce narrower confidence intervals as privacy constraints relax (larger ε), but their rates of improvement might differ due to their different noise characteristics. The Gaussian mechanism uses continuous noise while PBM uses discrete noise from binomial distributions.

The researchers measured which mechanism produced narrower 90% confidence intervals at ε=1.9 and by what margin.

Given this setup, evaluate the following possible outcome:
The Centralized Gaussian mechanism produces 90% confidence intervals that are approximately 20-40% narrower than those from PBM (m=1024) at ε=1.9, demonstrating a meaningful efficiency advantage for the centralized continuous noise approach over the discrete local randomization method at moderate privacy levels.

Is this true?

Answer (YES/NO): NO